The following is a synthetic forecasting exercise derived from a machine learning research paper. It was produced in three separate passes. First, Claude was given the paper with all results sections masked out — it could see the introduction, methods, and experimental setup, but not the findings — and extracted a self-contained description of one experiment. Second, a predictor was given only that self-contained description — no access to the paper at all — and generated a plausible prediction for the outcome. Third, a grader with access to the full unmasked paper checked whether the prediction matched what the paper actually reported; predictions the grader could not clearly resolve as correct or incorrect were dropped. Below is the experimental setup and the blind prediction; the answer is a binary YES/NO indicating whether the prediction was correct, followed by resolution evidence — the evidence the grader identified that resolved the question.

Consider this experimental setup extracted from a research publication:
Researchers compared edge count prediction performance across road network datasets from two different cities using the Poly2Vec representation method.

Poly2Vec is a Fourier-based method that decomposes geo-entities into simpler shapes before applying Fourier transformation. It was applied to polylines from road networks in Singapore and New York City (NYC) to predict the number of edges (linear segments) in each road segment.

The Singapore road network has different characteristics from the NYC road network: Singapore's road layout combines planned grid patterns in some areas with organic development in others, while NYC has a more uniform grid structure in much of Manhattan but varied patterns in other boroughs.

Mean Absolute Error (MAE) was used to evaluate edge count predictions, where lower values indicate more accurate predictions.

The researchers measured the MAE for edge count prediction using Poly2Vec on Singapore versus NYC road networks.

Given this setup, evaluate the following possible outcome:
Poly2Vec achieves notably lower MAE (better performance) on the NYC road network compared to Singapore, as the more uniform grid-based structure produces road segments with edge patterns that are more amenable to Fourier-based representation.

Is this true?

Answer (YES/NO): YES